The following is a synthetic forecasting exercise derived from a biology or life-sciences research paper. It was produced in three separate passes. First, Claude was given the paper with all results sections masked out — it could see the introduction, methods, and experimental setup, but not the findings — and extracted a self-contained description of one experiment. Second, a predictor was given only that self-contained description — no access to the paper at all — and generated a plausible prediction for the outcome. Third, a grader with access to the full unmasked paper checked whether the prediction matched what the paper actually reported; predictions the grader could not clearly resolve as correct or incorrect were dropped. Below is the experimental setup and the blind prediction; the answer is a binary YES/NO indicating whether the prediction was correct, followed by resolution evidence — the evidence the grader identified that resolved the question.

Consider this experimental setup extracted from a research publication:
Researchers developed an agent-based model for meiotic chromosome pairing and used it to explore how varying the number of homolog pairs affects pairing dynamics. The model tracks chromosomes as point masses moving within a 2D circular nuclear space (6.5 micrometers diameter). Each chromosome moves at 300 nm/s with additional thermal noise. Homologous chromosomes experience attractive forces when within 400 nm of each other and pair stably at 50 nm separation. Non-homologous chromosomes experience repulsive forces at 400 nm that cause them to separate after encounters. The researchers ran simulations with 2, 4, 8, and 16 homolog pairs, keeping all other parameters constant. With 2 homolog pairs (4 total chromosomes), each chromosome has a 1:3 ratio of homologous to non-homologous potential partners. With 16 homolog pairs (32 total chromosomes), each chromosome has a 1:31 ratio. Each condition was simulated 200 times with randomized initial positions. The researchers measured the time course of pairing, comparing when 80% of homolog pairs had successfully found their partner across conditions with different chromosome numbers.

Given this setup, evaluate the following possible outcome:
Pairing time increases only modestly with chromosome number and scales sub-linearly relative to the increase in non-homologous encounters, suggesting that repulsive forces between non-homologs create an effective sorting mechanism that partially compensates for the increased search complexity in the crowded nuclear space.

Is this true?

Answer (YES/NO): NO